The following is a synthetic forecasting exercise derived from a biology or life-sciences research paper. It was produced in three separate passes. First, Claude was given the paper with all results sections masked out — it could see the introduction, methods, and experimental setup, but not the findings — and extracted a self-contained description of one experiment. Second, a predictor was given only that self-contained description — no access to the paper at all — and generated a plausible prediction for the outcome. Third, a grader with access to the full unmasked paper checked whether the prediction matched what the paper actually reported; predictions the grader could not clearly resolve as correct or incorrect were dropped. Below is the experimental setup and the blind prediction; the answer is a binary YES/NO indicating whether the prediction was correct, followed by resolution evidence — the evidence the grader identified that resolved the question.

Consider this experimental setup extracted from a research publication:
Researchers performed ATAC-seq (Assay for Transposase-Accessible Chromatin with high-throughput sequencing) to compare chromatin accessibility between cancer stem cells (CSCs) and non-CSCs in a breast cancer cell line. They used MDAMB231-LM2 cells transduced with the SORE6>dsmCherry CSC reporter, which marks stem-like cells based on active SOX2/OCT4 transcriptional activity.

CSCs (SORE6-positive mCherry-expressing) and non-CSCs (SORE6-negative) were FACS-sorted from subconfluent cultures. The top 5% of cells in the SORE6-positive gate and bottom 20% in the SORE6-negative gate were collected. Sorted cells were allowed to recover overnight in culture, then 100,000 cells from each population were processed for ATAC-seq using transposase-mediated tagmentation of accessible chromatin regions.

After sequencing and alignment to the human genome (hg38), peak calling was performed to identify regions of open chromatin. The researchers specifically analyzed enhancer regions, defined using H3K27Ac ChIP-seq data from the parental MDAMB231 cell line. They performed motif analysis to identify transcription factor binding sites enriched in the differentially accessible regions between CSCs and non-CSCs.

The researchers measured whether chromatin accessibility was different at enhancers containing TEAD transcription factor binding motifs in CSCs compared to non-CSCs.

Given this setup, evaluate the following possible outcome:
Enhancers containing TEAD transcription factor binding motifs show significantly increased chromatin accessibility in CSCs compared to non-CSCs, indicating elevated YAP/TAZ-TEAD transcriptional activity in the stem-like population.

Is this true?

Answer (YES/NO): YES